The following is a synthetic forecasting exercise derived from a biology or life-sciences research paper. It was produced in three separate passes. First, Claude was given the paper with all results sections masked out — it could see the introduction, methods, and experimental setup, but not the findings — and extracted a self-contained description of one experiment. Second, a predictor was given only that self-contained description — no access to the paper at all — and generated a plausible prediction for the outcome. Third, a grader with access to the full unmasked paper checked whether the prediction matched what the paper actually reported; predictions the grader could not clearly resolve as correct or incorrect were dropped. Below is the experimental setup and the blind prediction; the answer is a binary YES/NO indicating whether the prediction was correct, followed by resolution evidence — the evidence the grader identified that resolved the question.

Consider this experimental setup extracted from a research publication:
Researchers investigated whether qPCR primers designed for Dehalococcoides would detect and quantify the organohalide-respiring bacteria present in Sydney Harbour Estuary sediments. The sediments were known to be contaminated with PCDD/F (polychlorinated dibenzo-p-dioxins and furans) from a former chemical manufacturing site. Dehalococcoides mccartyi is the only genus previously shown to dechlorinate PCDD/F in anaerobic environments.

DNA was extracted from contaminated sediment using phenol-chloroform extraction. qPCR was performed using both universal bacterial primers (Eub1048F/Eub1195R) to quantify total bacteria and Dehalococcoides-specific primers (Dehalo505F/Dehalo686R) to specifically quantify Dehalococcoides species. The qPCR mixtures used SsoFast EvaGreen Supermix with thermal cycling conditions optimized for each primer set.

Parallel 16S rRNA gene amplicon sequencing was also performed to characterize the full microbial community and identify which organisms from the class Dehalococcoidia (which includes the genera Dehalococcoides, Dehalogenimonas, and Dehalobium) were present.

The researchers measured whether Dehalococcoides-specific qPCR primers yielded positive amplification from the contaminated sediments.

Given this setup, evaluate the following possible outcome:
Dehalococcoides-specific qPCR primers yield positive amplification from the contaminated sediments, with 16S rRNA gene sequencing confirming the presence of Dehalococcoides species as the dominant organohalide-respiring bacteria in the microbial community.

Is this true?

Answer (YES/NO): NO